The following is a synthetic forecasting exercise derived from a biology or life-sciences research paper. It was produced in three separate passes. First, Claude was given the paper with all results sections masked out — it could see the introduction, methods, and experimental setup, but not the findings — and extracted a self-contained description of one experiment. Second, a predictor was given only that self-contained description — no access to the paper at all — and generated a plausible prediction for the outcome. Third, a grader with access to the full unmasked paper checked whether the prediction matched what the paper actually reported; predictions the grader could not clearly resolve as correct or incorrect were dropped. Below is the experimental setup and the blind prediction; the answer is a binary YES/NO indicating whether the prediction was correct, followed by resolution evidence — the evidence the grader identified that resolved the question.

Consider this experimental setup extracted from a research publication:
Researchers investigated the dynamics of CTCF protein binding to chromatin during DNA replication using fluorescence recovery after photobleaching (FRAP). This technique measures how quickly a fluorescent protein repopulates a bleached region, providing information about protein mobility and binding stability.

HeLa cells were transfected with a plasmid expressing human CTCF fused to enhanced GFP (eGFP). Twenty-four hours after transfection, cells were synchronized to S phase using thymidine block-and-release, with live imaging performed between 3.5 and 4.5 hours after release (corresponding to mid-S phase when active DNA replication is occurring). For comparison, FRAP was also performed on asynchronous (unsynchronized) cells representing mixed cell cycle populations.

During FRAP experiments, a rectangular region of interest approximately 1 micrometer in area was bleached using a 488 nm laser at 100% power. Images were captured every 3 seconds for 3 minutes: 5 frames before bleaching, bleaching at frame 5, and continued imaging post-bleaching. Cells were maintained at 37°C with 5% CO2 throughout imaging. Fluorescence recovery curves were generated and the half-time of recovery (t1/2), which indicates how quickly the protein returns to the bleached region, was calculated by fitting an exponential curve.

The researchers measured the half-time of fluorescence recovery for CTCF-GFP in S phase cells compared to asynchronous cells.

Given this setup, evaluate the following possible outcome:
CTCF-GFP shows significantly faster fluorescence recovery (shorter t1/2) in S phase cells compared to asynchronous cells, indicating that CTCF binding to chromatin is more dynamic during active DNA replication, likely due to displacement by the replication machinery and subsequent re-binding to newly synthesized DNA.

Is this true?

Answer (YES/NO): NO